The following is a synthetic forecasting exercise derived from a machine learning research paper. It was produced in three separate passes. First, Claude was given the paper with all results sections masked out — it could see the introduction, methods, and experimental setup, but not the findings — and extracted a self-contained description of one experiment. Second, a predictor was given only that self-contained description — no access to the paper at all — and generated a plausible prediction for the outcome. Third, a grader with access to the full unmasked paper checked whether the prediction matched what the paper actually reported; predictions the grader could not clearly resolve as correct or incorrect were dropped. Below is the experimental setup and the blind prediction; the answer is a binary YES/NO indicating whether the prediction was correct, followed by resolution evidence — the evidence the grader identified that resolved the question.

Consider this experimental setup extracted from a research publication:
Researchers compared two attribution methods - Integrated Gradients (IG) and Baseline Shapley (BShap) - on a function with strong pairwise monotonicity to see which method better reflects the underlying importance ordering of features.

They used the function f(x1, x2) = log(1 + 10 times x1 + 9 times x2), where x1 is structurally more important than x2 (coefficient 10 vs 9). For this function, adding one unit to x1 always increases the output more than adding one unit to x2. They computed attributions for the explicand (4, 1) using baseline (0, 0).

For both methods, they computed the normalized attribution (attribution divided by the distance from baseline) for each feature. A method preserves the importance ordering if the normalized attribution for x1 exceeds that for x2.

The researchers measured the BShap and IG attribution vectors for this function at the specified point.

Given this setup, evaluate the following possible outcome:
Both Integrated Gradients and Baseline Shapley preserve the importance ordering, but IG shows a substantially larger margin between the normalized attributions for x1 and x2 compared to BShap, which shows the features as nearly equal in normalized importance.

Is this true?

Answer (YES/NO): NO